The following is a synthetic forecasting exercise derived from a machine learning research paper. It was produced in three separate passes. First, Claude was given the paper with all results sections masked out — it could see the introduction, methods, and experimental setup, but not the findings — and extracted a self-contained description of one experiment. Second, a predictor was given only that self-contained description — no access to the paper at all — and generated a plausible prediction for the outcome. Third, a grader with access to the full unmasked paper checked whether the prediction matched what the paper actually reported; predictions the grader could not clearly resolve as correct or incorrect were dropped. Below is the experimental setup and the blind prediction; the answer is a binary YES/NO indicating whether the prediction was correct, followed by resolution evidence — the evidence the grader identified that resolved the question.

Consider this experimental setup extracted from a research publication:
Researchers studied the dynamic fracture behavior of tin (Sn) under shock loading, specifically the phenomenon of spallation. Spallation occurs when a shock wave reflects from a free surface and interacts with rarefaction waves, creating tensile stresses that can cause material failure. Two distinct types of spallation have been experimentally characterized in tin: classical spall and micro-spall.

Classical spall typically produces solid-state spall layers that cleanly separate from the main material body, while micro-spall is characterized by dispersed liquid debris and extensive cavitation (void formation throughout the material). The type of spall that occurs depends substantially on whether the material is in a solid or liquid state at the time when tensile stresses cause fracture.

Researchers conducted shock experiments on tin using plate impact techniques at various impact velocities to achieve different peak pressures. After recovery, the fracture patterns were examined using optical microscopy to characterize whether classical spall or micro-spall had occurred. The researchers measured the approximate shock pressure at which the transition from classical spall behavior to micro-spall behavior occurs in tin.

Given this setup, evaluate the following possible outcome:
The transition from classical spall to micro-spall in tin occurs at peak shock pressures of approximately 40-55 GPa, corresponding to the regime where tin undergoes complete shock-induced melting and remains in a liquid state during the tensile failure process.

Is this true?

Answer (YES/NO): NO